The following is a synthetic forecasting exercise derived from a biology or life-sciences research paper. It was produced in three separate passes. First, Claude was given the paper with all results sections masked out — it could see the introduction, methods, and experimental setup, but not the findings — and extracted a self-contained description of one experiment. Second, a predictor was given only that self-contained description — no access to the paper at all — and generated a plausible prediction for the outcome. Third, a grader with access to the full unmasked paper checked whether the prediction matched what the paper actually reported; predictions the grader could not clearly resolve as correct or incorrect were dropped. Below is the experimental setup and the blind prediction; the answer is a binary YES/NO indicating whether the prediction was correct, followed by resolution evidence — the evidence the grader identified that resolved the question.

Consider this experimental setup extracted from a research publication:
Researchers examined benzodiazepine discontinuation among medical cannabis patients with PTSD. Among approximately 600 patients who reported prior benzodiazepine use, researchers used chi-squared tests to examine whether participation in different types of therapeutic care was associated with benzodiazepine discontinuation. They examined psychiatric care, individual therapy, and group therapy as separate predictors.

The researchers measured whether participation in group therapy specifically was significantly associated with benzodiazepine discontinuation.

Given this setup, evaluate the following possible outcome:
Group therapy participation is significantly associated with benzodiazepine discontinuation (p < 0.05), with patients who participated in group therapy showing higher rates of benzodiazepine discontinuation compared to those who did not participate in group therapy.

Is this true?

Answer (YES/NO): NO